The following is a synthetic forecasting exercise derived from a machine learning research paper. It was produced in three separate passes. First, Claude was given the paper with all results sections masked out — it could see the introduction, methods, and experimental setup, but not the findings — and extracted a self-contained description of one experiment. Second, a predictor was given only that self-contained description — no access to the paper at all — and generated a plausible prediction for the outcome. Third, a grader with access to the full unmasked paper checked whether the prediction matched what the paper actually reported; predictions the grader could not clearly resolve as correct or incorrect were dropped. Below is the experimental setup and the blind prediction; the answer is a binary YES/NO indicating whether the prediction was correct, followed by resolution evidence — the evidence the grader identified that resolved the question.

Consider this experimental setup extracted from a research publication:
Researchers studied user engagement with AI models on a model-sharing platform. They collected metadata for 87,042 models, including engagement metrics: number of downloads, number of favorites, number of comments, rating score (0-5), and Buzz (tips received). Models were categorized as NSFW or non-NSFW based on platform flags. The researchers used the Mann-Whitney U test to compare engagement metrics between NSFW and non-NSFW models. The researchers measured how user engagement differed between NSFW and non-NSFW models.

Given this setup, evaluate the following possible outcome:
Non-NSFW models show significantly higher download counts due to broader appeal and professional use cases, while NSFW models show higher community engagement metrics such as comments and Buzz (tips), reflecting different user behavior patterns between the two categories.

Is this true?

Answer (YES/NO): NO